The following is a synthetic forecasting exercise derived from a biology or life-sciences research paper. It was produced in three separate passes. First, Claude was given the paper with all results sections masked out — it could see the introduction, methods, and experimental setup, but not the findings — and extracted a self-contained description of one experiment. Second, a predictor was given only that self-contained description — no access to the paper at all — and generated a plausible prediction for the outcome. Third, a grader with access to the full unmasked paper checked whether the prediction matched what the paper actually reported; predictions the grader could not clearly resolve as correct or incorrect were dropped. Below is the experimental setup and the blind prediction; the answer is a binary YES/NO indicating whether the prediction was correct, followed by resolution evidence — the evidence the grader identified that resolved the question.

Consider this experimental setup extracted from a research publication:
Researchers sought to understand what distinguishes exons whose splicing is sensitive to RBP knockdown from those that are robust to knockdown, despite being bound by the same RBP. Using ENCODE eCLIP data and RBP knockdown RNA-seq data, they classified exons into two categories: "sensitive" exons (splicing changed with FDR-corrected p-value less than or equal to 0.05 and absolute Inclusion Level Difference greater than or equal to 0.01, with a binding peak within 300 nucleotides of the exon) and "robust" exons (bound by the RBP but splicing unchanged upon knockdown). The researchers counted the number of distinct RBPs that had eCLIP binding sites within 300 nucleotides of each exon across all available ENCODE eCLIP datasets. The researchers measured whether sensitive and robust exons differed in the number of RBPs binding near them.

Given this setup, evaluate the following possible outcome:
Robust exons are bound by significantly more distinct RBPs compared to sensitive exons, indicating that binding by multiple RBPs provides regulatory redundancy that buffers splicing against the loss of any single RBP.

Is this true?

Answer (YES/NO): NO